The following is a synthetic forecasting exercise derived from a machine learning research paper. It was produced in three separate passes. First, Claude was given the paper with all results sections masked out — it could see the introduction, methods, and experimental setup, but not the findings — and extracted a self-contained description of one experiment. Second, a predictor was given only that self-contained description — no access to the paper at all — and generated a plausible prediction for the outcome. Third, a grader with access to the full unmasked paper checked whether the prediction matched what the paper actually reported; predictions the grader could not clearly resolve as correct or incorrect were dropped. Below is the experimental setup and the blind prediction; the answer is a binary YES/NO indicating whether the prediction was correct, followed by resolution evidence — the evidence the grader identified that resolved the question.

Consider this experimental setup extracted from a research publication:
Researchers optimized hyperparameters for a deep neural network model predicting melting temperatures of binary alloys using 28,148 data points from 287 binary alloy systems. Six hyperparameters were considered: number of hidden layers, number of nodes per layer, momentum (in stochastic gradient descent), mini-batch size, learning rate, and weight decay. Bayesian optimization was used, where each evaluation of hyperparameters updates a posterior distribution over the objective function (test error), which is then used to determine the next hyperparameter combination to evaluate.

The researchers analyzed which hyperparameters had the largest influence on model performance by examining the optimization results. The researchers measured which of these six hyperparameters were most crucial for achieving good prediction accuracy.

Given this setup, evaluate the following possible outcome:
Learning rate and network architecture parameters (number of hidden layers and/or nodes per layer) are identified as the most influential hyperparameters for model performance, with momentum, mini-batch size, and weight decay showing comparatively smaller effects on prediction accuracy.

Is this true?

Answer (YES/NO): NO